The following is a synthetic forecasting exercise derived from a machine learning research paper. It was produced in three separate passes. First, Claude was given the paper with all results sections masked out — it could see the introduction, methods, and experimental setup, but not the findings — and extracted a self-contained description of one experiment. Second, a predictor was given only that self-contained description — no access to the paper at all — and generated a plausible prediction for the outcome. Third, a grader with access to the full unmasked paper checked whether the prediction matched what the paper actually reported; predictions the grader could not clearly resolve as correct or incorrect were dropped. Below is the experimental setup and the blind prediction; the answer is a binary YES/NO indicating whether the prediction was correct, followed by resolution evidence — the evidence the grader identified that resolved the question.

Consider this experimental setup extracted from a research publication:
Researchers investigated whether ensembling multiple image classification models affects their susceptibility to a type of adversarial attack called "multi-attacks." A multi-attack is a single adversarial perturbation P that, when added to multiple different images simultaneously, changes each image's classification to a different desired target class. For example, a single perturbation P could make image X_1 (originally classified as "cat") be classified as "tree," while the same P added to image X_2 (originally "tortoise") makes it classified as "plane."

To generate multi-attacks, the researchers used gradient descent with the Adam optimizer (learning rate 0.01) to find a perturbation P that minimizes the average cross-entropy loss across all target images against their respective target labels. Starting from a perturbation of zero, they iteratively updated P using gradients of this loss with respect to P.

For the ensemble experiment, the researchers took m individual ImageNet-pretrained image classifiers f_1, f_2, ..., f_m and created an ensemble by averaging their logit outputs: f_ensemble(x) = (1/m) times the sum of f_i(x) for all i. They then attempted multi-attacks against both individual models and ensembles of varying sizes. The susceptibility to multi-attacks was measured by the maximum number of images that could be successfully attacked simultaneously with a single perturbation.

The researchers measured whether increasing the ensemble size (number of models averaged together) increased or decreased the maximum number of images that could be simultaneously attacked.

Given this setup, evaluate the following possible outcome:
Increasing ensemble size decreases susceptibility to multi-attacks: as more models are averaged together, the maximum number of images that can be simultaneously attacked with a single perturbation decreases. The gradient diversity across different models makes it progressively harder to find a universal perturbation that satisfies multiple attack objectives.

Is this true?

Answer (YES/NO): YES